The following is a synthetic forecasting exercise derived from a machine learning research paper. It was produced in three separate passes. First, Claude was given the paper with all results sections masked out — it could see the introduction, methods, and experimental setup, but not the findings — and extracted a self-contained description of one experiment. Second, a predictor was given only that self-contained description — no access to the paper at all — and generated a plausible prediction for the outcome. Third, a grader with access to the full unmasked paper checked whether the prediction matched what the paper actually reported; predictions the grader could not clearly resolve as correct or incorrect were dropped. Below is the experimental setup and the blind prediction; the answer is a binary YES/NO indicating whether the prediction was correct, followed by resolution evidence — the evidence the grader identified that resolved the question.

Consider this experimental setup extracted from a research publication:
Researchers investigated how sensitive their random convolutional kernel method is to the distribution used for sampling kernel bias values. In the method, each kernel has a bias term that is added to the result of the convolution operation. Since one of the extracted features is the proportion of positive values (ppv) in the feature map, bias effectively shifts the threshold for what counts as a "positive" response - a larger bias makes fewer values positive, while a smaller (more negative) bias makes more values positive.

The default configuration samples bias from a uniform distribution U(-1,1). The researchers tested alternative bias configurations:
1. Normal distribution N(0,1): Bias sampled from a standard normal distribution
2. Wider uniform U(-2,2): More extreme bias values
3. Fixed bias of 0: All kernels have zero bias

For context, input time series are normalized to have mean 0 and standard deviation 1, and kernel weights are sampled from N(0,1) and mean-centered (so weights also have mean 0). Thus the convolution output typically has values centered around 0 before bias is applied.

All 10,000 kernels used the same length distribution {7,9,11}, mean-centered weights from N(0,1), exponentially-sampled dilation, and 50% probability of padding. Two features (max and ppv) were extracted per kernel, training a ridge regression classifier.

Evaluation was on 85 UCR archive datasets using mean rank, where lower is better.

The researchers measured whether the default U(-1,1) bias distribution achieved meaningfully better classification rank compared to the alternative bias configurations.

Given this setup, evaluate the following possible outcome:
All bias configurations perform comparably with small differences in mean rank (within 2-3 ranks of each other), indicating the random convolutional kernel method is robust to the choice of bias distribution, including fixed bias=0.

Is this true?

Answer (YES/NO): NO